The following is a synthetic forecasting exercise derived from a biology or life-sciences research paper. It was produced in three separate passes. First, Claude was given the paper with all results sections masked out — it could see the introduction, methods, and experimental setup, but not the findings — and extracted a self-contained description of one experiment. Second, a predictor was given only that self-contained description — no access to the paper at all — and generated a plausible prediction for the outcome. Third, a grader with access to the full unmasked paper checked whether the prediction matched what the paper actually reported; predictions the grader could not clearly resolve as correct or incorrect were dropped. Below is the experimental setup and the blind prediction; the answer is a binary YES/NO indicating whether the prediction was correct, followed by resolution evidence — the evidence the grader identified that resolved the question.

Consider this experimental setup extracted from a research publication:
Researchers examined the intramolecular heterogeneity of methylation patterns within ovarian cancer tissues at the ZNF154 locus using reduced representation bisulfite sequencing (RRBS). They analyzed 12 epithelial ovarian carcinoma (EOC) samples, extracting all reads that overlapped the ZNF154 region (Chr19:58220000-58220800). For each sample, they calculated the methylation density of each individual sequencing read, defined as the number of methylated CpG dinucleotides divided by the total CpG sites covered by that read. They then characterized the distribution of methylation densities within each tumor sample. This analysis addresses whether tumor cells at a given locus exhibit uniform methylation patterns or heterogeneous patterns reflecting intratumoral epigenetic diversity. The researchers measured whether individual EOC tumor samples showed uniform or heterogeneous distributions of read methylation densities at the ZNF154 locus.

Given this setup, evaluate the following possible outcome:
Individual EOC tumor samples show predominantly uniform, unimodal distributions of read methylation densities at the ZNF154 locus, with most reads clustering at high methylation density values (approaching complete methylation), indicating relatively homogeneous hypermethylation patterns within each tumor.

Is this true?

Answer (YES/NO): NO